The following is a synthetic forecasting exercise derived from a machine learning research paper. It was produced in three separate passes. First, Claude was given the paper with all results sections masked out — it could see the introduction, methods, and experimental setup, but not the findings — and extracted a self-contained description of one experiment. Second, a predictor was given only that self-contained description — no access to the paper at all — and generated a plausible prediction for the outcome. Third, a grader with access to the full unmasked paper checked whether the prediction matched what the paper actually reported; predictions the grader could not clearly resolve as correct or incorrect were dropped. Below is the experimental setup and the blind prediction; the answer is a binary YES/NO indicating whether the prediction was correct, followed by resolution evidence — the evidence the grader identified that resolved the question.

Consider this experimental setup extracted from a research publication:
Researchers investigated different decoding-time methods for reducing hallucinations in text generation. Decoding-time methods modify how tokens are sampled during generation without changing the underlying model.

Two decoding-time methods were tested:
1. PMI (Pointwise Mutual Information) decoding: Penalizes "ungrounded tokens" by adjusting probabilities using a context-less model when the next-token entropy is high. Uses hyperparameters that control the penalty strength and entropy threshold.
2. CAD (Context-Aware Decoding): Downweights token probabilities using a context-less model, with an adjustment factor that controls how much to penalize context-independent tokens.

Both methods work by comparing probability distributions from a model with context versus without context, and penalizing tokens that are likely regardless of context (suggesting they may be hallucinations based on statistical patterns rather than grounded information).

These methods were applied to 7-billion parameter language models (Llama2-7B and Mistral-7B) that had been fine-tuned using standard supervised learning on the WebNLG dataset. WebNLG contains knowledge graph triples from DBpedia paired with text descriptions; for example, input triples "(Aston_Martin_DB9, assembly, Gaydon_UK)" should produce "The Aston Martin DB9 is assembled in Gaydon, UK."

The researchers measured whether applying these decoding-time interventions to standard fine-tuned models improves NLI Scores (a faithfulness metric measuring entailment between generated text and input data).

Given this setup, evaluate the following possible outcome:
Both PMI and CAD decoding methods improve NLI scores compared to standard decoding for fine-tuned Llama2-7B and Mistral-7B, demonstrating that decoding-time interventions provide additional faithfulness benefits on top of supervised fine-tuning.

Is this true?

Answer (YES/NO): NO